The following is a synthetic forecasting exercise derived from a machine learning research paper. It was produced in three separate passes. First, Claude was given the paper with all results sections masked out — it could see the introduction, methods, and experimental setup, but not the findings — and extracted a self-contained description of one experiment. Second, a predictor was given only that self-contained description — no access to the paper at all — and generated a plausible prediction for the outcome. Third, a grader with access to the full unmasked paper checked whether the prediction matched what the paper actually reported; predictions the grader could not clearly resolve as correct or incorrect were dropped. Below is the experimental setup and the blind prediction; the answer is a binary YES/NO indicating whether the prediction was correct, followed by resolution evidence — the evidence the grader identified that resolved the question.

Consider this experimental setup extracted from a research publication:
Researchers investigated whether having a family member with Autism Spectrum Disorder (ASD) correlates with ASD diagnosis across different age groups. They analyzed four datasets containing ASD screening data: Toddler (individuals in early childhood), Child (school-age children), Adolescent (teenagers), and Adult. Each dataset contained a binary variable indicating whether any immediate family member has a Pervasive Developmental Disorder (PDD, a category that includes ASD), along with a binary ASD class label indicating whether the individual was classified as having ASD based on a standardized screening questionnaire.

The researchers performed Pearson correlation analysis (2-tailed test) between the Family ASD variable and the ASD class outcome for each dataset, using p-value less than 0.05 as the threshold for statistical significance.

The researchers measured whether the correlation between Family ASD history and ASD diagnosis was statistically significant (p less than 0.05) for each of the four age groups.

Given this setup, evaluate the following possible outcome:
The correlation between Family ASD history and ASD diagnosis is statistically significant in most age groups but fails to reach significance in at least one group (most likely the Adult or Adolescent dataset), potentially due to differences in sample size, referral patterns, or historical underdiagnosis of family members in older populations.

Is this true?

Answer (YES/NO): NO